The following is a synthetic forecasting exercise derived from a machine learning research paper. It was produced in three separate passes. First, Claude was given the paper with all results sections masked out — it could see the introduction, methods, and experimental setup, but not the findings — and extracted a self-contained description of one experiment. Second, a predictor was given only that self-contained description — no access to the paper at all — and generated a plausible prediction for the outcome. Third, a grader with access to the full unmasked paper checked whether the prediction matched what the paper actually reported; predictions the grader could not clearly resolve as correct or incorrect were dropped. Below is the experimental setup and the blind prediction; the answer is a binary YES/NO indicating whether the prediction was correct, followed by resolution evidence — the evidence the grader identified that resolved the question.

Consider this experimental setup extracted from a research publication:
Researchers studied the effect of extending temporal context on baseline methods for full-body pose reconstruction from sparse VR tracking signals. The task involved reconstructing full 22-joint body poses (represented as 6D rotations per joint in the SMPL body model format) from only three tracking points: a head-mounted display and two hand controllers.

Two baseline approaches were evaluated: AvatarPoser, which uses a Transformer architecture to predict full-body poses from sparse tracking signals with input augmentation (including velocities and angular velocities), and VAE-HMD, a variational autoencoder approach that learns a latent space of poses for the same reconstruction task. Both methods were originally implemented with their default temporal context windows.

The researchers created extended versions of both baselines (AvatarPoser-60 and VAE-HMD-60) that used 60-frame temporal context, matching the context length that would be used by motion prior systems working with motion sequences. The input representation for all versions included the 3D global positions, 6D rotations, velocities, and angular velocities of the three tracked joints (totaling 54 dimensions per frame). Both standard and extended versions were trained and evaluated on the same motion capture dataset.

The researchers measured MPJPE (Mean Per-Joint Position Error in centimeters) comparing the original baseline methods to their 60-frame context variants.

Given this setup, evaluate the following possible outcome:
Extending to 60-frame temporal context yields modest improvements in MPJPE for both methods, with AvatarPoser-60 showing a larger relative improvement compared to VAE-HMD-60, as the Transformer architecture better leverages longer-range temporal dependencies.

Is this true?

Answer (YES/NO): NO